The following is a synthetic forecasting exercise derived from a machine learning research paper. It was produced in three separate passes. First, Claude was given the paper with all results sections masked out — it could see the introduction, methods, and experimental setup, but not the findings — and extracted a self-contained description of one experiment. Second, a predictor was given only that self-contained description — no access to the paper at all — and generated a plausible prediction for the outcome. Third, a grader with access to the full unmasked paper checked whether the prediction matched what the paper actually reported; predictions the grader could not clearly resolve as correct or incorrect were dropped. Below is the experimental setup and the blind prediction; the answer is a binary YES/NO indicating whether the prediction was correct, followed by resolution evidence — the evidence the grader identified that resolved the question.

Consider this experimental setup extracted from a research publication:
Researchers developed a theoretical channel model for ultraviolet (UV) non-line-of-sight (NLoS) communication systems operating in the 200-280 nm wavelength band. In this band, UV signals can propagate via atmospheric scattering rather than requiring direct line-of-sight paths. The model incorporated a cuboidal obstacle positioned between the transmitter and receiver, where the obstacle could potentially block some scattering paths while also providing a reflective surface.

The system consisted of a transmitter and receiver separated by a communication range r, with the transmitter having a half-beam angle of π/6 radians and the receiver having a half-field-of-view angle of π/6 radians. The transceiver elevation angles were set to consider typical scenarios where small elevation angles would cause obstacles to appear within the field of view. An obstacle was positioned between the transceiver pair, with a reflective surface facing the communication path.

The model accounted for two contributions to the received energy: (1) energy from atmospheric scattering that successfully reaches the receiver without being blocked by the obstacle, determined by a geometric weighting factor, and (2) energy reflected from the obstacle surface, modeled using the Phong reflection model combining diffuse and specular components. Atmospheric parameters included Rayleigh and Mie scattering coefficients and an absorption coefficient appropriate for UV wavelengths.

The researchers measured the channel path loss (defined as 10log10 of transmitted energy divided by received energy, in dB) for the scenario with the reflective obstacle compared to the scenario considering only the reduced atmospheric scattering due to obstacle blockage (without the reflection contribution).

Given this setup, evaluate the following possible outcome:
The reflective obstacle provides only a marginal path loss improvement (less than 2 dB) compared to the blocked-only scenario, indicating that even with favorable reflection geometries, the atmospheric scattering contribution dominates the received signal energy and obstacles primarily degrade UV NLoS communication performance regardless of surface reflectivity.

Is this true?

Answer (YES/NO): NO